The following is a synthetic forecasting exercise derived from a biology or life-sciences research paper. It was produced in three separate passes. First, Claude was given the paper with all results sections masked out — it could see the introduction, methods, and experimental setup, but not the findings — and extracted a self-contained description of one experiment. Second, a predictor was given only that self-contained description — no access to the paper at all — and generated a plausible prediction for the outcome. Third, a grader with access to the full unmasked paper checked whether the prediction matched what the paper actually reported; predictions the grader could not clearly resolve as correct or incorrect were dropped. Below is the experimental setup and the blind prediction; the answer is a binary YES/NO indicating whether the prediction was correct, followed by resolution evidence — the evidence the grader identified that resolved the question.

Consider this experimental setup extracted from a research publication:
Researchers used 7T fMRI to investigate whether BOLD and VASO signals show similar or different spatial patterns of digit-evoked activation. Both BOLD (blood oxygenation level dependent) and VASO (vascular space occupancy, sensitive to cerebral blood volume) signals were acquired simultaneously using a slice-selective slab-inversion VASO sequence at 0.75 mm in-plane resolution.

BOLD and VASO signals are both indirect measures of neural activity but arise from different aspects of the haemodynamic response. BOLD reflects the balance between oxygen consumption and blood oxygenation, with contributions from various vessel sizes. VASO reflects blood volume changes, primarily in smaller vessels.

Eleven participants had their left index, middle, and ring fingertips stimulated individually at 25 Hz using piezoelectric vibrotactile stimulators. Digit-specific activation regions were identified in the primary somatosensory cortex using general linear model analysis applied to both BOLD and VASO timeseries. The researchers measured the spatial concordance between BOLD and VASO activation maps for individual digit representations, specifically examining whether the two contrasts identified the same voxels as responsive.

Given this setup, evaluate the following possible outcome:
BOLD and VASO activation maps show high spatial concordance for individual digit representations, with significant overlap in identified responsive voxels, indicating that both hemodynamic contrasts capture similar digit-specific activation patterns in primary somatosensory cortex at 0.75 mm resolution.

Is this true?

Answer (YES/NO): NO